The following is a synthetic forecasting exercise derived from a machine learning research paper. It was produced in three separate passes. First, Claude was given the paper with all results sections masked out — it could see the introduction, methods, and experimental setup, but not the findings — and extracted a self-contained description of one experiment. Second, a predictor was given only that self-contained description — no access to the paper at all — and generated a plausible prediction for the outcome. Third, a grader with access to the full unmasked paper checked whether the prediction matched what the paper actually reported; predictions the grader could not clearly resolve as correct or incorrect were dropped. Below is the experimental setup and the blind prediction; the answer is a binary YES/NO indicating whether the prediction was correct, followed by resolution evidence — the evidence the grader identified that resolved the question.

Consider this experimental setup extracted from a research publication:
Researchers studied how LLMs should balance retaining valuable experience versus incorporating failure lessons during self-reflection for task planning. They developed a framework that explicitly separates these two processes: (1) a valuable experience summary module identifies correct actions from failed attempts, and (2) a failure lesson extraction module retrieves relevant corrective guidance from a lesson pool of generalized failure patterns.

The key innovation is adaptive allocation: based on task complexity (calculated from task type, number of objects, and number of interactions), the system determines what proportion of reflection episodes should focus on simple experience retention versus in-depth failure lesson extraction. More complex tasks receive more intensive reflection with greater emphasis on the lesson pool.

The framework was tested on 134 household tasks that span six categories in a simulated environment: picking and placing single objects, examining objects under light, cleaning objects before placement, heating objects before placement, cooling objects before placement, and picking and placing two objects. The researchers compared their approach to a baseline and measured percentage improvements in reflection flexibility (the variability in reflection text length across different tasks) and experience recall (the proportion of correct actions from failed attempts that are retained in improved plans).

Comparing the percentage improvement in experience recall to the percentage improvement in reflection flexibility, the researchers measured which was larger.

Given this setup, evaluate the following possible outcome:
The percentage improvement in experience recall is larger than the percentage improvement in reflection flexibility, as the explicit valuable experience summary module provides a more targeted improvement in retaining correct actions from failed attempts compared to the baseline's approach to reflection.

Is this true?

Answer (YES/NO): NO